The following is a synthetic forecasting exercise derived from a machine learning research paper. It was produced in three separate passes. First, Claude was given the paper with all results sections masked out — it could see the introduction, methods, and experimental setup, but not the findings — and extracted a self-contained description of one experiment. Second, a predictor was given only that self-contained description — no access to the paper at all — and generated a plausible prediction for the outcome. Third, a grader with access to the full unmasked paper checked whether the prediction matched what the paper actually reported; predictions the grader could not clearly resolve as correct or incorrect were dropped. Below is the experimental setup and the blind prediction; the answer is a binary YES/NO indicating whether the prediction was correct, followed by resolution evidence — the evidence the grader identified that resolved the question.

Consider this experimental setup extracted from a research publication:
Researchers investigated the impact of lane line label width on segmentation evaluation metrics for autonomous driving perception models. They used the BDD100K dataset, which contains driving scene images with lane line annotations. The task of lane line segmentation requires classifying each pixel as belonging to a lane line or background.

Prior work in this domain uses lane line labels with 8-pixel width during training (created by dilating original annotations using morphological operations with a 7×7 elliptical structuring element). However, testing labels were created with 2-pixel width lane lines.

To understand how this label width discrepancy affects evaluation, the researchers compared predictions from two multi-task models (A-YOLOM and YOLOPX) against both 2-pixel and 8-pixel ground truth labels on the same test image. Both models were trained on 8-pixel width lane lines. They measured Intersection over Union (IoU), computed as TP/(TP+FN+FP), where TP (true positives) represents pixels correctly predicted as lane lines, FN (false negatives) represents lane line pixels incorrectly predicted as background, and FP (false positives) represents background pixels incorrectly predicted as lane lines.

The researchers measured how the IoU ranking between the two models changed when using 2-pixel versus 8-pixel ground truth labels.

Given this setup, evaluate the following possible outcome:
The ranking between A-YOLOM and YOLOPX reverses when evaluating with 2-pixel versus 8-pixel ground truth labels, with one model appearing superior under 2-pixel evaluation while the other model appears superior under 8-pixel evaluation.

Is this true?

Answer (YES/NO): YES